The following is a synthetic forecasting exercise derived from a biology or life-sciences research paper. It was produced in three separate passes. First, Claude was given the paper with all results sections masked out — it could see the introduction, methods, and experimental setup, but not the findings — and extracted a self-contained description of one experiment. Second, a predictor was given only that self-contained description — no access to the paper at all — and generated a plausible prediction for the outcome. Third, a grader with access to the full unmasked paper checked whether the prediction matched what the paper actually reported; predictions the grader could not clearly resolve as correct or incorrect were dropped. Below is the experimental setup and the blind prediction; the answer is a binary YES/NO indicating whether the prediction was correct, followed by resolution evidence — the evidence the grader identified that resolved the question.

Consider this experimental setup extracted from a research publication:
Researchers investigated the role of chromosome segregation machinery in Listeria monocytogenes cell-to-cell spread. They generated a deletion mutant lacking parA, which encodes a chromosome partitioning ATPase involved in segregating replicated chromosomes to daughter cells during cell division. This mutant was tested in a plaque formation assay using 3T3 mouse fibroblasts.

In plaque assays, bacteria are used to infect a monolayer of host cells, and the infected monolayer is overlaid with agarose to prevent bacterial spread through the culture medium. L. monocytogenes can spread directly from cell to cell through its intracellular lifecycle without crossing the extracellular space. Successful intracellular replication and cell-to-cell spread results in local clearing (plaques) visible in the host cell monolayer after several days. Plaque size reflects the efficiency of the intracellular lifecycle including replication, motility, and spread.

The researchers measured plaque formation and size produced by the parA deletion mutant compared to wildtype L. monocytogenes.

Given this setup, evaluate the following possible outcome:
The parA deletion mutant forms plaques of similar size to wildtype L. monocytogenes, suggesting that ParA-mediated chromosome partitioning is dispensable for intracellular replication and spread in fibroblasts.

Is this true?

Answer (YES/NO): YES